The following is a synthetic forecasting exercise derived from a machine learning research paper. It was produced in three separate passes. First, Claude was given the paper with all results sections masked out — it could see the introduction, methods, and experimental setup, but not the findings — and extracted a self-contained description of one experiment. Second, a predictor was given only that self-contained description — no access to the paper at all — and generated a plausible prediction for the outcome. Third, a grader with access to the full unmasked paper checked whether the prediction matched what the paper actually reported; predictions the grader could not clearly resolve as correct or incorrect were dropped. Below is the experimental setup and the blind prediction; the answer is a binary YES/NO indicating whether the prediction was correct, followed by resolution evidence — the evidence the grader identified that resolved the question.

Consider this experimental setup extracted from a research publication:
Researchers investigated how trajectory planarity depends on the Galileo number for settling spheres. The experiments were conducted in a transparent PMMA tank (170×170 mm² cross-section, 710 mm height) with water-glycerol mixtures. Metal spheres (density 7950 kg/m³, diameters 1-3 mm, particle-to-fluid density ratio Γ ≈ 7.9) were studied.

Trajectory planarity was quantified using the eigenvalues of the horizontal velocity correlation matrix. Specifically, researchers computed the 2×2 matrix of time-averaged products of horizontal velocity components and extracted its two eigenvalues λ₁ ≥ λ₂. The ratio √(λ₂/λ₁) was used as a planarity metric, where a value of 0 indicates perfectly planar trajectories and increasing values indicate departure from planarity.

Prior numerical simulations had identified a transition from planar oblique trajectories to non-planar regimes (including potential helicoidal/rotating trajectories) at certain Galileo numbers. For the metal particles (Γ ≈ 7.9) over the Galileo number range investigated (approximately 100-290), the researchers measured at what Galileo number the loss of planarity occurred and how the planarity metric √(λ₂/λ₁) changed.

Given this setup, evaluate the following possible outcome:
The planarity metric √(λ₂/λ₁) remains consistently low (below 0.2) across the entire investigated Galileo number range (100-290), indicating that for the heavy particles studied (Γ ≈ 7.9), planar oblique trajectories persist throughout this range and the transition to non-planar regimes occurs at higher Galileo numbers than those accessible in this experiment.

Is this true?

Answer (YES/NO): NO